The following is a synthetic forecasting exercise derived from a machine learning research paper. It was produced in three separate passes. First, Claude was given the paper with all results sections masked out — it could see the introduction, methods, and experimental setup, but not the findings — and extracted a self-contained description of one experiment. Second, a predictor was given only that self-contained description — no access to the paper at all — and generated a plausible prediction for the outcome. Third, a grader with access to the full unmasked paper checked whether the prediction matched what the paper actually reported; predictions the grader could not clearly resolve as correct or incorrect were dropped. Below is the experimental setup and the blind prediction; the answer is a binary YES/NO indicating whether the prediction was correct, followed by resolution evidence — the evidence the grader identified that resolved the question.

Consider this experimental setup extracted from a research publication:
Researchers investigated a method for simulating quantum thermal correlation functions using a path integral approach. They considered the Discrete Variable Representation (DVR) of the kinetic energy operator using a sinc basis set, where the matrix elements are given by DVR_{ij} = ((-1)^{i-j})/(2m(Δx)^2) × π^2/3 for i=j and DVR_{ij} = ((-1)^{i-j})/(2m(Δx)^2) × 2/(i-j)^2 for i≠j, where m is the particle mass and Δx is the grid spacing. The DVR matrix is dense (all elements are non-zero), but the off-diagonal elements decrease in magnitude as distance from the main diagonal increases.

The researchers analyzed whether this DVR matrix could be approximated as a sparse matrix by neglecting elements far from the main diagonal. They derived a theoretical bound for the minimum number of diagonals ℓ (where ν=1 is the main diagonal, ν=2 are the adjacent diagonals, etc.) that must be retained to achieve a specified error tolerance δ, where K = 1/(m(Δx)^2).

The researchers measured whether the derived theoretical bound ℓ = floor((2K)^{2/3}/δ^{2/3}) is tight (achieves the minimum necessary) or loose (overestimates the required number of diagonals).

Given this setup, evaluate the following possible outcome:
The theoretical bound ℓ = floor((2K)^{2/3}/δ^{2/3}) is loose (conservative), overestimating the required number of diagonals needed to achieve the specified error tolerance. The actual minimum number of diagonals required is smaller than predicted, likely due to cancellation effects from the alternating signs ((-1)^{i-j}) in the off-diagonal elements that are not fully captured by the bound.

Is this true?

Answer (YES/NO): NO